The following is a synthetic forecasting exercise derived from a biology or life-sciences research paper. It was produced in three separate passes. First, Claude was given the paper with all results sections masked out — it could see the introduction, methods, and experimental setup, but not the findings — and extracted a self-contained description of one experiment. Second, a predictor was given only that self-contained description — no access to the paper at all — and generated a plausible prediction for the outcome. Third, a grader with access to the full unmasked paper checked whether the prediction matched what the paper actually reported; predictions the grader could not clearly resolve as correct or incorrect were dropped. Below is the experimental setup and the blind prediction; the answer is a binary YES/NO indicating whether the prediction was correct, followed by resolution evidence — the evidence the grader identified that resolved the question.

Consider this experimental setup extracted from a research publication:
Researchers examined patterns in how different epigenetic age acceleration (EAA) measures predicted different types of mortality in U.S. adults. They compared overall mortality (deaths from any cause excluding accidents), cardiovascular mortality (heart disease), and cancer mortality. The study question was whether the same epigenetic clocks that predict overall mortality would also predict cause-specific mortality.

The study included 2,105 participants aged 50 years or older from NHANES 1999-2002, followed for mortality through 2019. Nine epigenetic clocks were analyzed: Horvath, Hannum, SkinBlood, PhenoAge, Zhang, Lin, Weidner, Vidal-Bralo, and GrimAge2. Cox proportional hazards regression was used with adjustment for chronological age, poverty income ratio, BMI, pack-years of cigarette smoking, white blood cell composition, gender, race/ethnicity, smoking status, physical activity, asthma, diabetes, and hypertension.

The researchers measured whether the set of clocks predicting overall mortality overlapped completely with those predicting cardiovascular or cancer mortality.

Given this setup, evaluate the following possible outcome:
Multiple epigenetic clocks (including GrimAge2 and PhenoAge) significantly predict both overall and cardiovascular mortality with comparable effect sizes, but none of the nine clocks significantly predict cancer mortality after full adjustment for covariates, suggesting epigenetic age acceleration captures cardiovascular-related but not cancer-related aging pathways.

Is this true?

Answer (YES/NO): NO